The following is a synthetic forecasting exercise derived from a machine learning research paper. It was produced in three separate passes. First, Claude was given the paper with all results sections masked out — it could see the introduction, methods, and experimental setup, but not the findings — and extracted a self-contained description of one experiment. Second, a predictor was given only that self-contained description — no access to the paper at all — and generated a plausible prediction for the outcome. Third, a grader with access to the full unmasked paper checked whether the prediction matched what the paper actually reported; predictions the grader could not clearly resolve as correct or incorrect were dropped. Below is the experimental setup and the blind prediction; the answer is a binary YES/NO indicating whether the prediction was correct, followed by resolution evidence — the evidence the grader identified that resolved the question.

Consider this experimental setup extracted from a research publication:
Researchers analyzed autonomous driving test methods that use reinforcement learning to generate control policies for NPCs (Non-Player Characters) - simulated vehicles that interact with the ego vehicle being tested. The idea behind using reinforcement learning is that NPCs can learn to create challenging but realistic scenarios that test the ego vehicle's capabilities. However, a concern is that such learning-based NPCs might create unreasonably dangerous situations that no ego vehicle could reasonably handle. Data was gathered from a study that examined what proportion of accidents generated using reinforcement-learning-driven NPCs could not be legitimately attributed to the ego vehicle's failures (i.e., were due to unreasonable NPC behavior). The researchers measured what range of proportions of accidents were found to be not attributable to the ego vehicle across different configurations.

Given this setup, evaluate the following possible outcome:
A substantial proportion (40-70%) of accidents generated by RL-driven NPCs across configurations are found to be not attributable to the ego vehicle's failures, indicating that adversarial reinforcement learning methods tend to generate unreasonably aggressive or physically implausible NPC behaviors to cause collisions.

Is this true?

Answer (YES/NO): NO